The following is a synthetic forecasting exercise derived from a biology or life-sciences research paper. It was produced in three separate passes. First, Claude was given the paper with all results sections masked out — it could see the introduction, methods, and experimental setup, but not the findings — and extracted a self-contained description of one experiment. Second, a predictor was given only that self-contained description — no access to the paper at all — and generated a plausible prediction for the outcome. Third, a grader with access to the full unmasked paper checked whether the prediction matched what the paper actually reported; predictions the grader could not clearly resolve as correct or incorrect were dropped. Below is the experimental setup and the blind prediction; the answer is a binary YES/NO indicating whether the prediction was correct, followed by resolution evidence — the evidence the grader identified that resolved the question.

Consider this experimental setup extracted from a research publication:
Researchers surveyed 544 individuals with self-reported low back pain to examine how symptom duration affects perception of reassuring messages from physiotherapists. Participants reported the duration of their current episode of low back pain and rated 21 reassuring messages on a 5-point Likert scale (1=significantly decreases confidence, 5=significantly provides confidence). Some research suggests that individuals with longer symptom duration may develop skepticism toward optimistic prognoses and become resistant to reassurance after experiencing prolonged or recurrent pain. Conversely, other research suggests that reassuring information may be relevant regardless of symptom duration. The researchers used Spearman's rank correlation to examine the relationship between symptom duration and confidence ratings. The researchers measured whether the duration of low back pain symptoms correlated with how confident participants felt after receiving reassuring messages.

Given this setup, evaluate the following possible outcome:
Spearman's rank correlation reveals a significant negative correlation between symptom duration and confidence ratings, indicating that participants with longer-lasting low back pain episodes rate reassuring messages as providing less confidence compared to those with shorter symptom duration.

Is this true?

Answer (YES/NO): YES